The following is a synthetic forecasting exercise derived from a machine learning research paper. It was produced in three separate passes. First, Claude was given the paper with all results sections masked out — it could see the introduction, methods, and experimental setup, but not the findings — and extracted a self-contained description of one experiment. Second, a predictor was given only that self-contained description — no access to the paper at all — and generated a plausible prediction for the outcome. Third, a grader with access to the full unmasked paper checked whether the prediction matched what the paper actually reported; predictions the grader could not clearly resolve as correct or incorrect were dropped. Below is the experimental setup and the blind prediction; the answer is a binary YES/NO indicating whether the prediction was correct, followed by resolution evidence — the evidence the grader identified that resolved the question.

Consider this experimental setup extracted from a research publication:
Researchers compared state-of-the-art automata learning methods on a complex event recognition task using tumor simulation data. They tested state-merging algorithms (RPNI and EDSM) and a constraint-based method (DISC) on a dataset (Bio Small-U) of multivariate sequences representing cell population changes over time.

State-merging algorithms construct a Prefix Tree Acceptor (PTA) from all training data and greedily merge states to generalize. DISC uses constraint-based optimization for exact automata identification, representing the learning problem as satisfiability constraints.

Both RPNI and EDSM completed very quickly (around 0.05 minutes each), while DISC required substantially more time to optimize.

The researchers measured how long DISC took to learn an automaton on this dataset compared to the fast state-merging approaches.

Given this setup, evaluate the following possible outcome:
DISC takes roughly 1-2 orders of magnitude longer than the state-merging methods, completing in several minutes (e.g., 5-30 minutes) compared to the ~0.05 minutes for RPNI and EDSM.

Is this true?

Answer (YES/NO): NO